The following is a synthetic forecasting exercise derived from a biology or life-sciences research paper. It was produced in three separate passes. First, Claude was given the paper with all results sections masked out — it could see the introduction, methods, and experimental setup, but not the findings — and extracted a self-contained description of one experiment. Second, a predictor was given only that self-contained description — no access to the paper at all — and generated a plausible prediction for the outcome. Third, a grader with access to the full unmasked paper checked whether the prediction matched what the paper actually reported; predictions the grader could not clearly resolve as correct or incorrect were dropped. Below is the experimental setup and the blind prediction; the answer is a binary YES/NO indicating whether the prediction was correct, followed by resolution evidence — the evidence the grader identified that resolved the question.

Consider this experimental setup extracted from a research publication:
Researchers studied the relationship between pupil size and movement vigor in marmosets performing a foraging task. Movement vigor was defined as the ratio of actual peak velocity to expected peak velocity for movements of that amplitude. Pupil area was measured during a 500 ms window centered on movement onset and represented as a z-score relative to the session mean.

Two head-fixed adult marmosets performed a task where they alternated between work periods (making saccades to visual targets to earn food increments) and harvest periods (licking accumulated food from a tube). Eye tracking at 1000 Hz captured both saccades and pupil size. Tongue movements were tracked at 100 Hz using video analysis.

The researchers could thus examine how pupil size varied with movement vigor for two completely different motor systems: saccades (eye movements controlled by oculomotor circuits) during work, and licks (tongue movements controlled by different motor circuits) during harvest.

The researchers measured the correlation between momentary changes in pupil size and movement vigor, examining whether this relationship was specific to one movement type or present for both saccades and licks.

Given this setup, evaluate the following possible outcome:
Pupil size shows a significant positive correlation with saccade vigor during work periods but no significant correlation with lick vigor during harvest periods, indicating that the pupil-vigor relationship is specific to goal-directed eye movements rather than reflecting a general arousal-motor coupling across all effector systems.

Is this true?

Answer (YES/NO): NO